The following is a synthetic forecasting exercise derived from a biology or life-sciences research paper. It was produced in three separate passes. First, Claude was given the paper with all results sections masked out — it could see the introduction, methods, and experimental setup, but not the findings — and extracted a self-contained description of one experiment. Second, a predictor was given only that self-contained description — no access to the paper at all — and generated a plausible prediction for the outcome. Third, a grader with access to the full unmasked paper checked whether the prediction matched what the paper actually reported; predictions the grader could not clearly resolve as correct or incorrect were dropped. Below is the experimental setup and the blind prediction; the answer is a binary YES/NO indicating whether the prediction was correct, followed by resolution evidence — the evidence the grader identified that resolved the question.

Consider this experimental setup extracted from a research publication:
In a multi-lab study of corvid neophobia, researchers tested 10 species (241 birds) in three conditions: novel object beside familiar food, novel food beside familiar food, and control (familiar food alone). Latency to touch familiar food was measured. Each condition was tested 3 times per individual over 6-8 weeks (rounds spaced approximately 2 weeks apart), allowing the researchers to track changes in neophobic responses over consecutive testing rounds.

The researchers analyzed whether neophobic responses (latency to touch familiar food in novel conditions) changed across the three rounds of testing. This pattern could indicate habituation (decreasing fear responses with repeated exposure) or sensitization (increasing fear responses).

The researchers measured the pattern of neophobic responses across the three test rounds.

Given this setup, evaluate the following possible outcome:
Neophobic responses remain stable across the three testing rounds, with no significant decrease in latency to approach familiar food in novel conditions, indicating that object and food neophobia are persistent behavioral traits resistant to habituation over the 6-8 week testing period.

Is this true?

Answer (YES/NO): NO